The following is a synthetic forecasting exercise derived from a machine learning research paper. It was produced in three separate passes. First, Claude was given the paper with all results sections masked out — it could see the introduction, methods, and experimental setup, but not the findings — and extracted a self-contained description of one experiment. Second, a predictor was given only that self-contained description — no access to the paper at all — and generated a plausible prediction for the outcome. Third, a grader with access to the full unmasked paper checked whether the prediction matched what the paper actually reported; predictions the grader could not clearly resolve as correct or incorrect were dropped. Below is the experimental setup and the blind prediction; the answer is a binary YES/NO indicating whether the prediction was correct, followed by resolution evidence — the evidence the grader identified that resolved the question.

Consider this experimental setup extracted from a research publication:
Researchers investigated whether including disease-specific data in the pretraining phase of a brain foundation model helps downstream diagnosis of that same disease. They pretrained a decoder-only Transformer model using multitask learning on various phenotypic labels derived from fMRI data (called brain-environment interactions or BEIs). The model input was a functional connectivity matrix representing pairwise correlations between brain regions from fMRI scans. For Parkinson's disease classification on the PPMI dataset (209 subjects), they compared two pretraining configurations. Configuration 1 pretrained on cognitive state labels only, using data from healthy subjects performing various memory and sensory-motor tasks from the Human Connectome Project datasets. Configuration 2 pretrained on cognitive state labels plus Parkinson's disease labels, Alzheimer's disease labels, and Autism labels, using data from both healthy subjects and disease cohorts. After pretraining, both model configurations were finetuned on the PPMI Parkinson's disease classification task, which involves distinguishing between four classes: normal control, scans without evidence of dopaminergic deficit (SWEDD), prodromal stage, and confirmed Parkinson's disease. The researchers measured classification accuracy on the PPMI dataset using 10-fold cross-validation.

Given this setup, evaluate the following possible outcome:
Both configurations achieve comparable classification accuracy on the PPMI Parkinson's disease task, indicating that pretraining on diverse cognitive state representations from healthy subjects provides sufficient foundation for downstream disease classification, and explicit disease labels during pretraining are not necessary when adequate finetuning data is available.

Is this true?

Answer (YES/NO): YES